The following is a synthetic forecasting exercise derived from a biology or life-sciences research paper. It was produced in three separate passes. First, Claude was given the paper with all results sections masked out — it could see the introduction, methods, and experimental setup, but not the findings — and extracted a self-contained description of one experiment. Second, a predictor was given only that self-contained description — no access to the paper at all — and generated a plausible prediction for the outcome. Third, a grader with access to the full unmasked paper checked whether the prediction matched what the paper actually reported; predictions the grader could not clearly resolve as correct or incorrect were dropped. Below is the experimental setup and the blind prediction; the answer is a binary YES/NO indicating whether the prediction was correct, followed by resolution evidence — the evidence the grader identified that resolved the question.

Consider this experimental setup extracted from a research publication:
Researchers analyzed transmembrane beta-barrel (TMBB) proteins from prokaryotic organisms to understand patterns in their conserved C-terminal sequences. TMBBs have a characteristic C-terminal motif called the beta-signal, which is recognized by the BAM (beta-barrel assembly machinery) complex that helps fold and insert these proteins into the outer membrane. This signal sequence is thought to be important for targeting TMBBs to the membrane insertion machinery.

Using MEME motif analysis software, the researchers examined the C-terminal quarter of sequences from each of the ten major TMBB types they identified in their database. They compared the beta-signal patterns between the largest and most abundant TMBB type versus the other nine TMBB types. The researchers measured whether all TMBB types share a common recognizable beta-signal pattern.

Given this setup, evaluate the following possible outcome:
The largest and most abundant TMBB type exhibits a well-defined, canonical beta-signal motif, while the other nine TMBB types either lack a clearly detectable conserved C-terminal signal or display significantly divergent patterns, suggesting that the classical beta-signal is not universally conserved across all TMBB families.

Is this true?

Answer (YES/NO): YES